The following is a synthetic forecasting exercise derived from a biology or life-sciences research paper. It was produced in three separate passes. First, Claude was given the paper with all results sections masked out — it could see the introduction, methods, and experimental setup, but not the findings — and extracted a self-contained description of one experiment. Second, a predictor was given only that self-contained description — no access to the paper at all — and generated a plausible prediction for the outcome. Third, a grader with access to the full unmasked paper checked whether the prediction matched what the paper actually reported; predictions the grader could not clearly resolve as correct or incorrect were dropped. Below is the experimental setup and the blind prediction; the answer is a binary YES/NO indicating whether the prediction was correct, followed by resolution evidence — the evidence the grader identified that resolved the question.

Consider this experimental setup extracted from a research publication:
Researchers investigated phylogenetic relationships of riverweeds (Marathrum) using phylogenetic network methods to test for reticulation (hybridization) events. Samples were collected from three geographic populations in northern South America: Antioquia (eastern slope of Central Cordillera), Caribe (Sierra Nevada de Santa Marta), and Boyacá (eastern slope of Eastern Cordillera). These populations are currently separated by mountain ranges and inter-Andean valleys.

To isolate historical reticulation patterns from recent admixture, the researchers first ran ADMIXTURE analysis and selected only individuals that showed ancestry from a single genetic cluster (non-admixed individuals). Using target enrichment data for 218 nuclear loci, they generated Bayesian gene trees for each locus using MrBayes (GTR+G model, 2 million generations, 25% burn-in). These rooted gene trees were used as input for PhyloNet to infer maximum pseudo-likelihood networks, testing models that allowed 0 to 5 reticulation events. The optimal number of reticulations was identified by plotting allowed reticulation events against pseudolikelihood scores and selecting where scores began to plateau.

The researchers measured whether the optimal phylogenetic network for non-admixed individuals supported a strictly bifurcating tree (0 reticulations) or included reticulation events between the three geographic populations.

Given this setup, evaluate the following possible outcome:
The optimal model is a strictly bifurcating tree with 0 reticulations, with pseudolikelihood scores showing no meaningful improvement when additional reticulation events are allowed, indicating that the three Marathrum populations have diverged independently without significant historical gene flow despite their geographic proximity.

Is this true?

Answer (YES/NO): NO